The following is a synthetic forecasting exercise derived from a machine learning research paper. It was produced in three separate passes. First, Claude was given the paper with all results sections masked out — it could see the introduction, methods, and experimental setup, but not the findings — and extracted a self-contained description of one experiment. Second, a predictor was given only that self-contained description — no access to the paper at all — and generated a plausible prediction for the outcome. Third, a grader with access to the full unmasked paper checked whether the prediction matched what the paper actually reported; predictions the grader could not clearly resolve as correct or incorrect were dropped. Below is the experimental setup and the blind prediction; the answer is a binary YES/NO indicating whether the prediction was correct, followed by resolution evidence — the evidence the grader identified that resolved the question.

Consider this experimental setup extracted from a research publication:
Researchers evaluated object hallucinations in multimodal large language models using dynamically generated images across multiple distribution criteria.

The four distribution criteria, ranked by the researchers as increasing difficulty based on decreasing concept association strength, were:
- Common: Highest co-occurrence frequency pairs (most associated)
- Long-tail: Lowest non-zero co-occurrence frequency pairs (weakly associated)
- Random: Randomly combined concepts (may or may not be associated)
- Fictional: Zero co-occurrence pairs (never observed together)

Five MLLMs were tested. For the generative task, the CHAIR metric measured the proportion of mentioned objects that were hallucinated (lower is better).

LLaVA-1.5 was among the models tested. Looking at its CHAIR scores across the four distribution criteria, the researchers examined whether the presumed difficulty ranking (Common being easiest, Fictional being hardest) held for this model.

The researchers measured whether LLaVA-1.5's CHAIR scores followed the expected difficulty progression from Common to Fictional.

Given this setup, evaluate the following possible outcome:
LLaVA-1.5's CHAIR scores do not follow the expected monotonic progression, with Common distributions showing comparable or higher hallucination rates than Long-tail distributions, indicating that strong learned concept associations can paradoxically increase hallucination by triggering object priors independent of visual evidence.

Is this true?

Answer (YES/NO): YES